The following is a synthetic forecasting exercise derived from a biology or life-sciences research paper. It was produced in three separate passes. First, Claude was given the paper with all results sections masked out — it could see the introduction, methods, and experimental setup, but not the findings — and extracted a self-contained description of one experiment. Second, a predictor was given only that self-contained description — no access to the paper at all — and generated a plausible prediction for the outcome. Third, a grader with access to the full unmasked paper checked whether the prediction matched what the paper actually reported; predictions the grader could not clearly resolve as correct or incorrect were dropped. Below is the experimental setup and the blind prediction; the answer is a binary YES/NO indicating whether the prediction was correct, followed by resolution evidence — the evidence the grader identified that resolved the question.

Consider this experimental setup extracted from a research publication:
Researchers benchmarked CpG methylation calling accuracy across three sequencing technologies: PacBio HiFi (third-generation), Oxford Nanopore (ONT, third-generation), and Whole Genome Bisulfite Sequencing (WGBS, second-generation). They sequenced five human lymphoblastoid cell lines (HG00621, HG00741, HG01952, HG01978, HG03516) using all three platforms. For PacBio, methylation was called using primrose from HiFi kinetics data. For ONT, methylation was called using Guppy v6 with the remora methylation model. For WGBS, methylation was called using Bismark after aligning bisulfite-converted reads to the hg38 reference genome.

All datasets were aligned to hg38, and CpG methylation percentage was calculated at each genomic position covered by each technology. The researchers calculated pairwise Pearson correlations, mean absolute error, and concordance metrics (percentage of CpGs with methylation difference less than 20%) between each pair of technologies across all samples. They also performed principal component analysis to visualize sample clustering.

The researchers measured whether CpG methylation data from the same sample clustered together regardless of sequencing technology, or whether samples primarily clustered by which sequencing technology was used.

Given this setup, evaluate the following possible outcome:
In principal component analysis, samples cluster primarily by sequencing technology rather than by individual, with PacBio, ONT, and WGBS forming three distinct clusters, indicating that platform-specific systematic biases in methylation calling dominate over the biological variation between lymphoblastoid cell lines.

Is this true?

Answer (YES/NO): NO